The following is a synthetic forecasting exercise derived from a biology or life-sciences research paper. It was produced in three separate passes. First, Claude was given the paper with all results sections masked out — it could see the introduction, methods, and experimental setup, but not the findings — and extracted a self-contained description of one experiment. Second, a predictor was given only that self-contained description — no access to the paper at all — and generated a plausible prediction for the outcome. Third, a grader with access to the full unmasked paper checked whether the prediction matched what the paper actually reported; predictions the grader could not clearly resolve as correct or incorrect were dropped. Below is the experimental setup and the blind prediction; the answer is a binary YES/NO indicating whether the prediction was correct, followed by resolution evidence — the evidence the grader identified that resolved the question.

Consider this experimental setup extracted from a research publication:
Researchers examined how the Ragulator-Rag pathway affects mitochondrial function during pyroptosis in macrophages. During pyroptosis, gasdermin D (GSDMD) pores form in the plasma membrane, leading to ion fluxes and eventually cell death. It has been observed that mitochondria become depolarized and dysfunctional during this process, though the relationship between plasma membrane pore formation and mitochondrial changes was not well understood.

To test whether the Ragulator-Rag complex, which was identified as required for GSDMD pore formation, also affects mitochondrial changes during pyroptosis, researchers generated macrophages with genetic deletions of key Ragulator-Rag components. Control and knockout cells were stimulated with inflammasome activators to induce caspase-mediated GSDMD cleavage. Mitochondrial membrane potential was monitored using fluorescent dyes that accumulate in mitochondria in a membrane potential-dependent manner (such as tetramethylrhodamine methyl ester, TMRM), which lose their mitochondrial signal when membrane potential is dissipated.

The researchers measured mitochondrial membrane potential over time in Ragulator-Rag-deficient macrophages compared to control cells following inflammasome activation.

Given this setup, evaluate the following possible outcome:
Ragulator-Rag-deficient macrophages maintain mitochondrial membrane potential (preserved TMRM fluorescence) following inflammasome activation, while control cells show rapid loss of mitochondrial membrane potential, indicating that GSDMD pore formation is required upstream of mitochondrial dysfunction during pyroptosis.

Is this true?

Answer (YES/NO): YES